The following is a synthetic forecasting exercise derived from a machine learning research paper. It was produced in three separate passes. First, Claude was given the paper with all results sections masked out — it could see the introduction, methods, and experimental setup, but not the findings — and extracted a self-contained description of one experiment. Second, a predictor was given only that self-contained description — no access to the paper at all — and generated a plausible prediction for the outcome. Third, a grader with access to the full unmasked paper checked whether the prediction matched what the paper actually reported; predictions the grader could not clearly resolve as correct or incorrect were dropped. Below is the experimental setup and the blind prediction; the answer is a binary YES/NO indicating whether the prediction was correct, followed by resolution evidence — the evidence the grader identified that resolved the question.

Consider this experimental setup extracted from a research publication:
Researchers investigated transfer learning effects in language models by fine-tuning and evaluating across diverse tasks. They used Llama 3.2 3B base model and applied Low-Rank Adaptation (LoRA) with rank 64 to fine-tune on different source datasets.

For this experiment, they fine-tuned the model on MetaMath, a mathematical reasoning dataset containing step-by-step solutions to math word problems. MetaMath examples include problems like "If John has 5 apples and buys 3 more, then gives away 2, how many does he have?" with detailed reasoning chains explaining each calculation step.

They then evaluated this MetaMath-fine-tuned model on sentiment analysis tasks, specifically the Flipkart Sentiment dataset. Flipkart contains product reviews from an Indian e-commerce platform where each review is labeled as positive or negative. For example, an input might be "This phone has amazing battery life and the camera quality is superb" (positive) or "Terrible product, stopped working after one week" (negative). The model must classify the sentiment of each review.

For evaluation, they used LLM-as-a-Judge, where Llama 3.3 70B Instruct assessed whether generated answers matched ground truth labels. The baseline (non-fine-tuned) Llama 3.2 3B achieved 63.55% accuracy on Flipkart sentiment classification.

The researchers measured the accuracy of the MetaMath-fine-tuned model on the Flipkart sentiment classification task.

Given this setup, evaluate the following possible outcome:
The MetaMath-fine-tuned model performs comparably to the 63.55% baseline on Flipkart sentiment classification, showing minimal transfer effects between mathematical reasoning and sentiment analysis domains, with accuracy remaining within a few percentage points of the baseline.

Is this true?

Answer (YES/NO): NO